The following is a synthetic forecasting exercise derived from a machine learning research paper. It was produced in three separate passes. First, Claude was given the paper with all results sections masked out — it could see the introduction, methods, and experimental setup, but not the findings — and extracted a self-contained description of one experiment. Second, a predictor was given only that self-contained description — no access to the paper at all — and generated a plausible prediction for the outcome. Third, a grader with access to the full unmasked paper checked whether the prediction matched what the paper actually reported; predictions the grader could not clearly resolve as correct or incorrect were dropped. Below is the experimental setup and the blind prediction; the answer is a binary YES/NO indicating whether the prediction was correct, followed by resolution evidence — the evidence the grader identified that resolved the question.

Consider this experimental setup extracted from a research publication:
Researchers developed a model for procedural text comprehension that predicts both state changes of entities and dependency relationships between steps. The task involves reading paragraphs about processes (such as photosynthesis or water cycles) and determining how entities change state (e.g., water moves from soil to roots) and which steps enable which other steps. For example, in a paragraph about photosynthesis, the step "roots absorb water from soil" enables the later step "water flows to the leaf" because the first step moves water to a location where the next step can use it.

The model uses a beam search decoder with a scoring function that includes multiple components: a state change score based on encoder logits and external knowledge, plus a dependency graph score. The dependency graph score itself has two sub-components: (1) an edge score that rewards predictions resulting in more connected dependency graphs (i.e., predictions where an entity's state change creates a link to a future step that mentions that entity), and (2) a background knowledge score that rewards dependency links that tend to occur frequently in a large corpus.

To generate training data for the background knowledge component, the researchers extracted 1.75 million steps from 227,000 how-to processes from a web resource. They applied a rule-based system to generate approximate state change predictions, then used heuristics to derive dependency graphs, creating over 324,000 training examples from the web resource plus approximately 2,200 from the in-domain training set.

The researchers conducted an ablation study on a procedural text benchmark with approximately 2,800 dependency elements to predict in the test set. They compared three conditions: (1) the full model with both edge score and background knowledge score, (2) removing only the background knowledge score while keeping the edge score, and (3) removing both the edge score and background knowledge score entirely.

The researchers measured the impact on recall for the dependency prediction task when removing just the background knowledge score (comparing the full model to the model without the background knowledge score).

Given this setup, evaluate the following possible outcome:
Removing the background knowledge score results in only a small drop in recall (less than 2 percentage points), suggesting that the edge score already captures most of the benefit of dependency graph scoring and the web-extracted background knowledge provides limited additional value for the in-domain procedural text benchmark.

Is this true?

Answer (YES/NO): NO